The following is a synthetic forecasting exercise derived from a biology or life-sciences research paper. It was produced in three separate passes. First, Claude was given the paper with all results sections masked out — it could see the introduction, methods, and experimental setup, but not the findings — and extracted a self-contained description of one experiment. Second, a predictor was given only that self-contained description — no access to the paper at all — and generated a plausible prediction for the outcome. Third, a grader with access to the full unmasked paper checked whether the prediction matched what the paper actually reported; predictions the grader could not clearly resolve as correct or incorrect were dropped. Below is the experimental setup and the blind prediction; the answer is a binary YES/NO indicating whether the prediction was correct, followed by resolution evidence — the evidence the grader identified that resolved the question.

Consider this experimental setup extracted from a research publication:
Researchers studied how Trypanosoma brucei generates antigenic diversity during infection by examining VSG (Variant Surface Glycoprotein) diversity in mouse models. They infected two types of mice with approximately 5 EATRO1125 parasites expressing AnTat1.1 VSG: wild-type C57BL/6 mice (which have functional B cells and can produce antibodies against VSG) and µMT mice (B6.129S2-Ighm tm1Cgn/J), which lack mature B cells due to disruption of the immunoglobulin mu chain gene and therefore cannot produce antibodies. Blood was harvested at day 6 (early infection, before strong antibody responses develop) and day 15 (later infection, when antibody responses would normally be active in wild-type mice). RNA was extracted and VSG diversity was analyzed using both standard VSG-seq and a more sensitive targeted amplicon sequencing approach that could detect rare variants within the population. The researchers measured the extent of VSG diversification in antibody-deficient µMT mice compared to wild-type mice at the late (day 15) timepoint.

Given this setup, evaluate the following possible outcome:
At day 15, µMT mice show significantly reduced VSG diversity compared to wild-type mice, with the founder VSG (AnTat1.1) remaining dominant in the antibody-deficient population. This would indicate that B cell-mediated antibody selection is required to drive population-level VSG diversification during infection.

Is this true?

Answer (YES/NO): NO